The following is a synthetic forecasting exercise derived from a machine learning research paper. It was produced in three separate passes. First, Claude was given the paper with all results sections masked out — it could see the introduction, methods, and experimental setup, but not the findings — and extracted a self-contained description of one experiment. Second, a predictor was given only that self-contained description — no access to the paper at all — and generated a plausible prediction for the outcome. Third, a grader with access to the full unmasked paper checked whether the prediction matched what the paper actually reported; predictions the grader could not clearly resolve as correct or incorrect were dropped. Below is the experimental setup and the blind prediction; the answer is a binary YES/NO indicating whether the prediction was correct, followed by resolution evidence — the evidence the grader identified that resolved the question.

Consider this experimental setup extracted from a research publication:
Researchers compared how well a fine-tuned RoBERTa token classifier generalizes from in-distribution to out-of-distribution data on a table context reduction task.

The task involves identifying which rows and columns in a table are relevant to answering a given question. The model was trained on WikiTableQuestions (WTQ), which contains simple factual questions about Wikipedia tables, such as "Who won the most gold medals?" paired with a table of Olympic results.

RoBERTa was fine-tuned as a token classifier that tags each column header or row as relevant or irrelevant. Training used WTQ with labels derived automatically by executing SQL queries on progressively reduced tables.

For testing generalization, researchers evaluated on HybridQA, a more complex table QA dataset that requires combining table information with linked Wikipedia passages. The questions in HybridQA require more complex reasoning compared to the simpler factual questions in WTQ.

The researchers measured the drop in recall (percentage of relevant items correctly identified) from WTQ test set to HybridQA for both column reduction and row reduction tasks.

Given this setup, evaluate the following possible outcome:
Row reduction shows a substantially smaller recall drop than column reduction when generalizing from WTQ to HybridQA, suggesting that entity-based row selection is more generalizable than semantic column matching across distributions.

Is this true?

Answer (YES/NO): NO